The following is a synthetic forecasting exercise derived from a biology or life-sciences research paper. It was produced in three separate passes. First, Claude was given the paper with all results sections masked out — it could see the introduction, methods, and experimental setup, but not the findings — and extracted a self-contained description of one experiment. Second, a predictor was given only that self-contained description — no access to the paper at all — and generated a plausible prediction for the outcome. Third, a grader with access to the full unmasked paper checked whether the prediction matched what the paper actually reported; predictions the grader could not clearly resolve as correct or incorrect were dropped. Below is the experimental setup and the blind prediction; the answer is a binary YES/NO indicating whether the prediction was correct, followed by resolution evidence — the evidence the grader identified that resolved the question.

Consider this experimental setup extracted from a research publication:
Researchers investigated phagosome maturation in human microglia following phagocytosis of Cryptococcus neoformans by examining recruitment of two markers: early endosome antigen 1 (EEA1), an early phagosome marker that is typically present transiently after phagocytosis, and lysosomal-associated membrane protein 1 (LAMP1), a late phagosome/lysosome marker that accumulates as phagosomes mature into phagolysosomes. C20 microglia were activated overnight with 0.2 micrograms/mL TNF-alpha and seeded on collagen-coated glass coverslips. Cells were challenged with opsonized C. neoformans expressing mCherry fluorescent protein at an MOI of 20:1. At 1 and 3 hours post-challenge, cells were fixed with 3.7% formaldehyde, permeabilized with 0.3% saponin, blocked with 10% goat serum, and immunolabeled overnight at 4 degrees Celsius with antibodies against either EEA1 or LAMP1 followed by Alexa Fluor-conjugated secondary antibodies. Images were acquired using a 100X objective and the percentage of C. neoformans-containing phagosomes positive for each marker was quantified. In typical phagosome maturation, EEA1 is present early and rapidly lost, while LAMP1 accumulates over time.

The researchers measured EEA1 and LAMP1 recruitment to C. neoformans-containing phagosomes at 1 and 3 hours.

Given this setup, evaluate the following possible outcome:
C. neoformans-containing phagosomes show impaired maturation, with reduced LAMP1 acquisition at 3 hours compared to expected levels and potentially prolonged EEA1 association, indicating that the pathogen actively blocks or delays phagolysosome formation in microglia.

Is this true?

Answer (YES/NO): YES